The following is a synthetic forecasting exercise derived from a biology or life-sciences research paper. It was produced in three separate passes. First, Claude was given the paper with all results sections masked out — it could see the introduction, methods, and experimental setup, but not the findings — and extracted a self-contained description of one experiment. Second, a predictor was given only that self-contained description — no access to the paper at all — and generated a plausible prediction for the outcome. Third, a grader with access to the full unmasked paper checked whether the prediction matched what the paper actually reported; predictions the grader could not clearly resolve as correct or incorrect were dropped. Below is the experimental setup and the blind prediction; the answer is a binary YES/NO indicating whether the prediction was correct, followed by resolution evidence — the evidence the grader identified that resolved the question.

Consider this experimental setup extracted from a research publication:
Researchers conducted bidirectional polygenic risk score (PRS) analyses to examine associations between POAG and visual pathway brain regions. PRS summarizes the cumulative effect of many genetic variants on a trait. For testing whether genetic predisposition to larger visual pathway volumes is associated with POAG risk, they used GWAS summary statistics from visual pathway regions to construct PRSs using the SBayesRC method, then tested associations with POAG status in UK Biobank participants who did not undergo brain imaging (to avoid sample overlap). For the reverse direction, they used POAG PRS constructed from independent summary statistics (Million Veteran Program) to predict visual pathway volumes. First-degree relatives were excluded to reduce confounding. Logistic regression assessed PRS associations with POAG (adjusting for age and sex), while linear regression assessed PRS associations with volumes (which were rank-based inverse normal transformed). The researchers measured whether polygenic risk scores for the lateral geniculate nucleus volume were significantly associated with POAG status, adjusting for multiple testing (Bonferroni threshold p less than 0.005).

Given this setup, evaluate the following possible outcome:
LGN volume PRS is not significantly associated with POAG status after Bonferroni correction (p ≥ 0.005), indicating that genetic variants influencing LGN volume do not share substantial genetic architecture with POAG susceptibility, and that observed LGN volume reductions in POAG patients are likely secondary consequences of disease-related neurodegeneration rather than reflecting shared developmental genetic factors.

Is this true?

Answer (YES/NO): YES